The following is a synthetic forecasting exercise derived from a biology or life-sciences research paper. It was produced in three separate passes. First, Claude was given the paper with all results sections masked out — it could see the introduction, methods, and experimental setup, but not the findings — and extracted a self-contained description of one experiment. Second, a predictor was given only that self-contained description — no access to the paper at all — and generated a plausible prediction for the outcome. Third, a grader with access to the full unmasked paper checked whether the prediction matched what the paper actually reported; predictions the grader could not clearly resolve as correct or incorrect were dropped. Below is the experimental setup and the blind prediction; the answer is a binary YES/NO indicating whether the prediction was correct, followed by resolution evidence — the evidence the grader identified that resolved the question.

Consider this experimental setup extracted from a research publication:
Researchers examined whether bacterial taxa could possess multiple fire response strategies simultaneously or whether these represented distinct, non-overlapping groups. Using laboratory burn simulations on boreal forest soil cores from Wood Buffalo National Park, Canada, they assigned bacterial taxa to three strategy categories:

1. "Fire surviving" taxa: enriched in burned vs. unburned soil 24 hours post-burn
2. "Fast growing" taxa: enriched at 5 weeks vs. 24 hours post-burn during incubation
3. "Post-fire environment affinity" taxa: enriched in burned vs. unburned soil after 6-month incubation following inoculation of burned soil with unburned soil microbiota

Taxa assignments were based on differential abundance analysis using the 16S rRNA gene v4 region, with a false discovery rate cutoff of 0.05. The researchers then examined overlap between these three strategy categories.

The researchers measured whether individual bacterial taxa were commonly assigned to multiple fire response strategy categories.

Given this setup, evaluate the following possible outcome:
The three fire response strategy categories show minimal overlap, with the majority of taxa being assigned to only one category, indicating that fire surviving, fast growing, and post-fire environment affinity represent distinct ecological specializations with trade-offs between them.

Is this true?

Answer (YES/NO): NO